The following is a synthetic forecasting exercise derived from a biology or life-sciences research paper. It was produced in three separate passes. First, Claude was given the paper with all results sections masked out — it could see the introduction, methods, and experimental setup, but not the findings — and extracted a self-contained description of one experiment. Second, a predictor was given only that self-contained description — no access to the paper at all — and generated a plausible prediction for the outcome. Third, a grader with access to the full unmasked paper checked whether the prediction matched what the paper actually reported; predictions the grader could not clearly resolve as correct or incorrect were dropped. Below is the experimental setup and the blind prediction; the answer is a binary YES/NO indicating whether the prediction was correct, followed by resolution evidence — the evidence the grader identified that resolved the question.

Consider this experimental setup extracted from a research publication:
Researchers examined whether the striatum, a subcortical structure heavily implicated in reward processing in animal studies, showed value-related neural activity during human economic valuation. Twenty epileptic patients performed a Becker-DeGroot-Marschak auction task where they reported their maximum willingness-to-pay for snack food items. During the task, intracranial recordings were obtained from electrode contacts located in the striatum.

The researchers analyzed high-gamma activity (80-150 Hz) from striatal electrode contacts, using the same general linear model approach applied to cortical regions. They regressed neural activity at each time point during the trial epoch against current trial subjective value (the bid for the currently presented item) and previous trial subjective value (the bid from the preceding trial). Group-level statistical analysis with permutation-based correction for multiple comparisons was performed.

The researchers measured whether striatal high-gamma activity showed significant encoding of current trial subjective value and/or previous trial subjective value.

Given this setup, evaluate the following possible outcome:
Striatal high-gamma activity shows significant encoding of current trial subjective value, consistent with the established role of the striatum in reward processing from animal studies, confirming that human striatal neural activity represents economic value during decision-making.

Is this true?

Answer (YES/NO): NO